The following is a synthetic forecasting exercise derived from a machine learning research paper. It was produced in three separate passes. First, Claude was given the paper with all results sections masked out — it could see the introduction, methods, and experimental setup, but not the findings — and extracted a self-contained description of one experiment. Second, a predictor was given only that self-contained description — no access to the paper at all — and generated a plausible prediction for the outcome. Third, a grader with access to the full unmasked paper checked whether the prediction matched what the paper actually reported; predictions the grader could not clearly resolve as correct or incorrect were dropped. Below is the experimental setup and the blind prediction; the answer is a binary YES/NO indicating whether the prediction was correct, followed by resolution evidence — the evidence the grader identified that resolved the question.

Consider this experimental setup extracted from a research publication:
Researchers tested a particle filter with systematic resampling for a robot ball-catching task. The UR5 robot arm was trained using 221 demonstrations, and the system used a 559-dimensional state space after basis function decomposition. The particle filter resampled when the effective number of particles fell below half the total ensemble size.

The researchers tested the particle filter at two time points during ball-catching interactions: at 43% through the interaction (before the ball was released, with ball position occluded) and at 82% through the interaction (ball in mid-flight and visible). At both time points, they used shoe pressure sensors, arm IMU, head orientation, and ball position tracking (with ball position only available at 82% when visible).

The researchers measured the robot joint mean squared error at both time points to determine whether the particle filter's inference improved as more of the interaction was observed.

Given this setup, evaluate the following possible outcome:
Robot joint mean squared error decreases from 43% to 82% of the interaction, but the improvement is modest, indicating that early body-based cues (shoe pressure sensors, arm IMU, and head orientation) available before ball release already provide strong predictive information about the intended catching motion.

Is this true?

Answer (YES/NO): NO